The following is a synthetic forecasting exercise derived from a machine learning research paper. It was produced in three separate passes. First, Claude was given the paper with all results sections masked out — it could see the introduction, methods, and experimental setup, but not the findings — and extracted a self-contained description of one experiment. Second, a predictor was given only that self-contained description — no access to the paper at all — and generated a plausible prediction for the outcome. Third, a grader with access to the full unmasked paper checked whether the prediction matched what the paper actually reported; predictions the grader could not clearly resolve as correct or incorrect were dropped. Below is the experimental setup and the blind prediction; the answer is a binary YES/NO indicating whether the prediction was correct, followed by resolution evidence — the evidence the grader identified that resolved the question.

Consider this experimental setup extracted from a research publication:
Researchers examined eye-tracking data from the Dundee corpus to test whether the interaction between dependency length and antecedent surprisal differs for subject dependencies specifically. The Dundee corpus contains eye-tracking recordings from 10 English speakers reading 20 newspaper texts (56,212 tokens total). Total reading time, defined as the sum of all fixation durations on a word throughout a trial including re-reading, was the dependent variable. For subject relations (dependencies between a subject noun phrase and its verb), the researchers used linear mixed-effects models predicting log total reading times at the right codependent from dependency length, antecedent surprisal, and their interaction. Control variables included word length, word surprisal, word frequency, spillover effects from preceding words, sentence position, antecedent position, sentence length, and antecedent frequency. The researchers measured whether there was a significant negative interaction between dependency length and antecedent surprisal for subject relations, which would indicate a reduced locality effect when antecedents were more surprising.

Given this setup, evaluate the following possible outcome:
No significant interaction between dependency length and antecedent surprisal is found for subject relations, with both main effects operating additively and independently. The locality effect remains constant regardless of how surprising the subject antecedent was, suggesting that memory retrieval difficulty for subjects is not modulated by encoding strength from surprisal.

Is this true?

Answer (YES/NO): NO